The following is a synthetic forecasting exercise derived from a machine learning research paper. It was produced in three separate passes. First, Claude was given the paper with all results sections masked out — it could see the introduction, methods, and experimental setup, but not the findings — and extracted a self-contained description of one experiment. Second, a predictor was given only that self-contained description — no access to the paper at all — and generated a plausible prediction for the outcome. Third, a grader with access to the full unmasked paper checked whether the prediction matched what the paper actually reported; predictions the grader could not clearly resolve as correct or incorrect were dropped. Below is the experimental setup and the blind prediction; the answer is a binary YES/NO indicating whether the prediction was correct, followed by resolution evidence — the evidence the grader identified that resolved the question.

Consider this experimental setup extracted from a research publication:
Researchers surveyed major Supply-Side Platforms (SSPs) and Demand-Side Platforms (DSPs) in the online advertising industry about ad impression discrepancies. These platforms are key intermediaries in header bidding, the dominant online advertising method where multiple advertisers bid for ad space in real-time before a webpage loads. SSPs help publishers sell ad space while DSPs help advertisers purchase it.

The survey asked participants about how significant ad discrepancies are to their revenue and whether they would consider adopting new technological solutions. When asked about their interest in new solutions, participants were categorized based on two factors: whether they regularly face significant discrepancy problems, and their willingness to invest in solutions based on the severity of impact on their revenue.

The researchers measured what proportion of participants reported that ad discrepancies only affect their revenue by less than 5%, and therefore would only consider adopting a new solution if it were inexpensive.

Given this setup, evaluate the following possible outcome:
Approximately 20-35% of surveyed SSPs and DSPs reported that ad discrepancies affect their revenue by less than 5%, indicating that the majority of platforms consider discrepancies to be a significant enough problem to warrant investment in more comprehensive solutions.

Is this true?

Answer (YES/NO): NO